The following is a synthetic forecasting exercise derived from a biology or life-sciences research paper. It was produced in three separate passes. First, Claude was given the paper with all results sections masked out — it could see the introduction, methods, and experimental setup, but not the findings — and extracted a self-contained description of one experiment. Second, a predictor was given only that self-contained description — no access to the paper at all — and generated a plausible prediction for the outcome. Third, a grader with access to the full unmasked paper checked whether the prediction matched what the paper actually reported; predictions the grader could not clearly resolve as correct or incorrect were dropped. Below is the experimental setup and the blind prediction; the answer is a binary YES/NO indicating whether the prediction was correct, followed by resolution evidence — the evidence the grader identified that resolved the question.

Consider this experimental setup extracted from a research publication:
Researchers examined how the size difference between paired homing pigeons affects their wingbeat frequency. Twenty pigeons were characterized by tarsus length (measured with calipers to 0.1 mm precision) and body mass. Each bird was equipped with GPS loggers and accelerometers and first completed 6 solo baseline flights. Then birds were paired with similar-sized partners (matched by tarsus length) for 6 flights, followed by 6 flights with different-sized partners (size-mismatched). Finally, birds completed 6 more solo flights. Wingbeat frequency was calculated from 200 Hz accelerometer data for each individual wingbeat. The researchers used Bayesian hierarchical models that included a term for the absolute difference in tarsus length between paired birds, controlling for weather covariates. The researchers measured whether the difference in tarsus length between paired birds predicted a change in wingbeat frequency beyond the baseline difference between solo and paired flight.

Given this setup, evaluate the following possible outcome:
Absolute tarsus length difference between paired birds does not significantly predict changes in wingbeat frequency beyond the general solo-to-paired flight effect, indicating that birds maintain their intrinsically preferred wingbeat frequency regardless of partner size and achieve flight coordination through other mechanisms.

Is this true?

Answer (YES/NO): YES